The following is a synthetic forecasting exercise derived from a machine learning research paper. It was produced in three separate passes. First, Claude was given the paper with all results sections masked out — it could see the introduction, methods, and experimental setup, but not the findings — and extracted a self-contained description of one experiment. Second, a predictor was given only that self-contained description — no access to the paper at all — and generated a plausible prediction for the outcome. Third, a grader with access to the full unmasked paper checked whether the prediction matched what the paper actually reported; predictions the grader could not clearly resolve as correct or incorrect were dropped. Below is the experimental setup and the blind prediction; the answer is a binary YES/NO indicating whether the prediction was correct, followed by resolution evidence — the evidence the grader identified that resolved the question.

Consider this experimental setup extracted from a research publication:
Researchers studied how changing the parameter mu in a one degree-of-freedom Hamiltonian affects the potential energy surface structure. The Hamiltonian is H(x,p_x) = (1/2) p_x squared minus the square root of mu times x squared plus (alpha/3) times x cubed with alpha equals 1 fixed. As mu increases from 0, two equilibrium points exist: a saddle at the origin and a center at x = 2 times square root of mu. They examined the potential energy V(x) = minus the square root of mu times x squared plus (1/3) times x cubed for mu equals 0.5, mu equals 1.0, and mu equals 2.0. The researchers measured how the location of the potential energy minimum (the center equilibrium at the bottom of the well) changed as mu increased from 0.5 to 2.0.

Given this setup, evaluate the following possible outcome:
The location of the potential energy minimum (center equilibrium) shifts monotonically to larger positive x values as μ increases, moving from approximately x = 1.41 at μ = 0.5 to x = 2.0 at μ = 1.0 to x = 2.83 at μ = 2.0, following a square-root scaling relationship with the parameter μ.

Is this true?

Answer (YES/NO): YES